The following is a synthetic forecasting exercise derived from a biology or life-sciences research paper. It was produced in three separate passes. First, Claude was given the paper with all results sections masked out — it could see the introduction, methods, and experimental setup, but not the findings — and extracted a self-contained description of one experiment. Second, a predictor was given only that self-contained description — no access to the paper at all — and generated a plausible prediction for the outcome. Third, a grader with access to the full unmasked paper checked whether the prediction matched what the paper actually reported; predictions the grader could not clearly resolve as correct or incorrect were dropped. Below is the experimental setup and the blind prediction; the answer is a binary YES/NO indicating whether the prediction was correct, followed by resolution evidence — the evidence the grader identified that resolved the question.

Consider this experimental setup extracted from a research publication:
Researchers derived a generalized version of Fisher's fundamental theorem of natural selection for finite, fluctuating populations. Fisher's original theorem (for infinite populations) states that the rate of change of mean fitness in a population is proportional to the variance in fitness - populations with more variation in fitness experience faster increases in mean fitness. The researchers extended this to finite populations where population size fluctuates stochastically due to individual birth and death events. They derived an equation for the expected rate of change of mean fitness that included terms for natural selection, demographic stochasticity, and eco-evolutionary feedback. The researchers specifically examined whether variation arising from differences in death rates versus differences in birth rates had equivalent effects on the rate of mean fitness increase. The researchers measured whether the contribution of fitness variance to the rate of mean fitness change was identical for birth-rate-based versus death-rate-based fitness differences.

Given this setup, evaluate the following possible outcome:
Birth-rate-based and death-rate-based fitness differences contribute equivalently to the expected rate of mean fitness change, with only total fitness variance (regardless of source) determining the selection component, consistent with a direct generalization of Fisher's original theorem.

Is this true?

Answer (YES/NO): NO